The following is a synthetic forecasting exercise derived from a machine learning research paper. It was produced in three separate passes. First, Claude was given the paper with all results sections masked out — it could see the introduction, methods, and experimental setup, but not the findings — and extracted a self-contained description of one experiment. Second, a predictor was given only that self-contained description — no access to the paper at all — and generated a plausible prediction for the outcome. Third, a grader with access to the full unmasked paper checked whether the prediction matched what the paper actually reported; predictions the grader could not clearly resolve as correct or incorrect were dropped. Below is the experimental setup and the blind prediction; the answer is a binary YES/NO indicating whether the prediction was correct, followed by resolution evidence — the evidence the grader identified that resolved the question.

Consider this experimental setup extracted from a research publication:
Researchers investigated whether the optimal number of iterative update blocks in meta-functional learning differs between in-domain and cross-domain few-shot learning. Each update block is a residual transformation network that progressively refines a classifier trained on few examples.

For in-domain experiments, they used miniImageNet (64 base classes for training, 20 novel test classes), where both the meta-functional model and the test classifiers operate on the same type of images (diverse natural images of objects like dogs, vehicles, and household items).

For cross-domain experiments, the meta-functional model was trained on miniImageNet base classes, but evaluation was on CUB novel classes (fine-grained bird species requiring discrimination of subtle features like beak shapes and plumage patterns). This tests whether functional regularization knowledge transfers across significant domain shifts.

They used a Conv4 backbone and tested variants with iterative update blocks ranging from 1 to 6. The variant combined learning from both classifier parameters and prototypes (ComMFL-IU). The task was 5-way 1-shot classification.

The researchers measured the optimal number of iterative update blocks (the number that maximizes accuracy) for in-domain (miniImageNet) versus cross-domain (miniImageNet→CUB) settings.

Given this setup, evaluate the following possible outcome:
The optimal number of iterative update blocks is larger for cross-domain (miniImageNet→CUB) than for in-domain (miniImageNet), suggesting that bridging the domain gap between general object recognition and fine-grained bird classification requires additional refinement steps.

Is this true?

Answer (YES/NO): NO